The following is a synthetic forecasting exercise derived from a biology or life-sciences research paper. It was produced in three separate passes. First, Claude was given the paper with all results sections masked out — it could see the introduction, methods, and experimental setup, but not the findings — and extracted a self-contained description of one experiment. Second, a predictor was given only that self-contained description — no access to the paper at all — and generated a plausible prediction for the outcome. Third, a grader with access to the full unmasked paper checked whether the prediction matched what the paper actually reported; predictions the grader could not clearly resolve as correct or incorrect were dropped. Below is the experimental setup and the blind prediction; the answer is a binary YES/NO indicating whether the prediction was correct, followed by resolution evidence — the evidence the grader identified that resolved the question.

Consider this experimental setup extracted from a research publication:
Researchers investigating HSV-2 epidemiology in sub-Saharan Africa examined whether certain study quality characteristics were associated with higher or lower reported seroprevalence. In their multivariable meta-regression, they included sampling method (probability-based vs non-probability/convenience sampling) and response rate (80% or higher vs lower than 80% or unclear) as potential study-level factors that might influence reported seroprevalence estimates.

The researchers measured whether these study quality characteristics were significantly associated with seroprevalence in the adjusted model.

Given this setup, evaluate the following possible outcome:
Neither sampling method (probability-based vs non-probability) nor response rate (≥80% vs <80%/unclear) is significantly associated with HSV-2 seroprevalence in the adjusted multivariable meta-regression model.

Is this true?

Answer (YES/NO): NO